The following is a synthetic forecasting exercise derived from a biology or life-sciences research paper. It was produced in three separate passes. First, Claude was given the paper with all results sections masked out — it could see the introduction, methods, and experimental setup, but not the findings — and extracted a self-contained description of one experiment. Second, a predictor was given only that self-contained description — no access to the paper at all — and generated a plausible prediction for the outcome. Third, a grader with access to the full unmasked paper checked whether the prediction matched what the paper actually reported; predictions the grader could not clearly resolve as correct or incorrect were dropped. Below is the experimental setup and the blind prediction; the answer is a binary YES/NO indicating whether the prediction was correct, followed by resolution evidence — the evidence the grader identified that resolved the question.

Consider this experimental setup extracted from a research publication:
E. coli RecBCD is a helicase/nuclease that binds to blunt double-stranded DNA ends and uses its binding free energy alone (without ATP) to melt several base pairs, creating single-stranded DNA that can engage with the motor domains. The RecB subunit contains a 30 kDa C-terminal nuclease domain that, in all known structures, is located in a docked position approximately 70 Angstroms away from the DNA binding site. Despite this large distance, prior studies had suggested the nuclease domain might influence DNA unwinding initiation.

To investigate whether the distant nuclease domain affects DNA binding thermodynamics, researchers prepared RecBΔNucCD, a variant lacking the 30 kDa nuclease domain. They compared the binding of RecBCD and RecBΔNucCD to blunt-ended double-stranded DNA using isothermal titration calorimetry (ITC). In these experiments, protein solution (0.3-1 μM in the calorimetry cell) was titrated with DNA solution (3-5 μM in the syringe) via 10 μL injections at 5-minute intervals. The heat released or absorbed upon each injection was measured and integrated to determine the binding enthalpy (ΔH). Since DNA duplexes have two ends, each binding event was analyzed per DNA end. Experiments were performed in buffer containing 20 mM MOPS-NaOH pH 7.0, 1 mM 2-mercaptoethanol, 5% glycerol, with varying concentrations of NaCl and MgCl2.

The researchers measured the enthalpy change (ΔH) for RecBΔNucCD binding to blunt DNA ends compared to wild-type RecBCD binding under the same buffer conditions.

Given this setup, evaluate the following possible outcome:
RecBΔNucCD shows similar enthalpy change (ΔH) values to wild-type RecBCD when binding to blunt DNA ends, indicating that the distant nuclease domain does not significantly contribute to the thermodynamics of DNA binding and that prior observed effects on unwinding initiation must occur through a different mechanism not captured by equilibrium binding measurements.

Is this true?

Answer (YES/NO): NO